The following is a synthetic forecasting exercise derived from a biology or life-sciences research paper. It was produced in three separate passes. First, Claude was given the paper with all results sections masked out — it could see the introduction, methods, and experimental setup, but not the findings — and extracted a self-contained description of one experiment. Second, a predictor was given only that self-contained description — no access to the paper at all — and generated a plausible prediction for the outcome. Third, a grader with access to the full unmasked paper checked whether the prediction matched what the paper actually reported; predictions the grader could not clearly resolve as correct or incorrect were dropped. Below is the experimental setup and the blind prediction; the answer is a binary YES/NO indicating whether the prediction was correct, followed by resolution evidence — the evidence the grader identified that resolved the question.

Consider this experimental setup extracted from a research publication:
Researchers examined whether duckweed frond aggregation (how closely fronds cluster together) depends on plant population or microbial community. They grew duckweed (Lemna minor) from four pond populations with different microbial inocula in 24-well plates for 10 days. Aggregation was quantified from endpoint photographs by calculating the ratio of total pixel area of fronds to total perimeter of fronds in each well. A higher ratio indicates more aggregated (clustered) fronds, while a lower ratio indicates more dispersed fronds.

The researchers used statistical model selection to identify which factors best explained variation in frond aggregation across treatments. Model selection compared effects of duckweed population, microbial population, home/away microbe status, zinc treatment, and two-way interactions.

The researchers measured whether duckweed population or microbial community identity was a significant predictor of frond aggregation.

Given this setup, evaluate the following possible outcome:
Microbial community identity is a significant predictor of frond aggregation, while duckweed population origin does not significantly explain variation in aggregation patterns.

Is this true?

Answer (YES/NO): NO